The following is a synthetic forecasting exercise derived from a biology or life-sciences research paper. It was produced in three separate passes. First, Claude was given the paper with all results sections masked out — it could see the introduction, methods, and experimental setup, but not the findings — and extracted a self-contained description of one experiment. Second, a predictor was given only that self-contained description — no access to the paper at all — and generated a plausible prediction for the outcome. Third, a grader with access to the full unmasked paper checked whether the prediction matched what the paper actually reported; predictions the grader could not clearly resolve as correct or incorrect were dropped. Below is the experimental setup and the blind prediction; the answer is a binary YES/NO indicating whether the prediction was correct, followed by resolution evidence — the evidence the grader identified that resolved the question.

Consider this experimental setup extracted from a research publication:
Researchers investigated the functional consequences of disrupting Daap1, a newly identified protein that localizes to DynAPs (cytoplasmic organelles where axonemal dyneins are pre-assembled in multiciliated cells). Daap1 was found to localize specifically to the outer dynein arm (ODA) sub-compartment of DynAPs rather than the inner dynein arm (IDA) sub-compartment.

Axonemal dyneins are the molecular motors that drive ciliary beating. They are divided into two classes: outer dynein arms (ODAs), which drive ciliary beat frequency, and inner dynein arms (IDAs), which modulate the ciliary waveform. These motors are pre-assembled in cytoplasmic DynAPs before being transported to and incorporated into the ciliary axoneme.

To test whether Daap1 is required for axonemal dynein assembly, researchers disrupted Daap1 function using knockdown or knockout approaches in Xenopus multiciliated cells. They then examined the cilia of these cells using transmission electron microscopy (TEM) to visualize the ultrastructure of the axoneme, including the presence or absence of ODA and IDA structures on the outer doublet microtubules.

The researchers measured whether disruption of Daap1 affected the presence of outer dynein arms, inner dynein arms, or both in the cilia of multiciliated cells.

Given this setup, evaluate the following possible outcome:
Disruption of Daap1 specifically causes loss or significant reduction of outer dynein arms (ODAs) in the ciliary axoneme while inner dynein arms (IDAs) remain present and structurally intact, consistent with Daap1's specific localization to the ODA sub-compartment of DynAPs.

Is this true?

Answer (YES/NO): NO